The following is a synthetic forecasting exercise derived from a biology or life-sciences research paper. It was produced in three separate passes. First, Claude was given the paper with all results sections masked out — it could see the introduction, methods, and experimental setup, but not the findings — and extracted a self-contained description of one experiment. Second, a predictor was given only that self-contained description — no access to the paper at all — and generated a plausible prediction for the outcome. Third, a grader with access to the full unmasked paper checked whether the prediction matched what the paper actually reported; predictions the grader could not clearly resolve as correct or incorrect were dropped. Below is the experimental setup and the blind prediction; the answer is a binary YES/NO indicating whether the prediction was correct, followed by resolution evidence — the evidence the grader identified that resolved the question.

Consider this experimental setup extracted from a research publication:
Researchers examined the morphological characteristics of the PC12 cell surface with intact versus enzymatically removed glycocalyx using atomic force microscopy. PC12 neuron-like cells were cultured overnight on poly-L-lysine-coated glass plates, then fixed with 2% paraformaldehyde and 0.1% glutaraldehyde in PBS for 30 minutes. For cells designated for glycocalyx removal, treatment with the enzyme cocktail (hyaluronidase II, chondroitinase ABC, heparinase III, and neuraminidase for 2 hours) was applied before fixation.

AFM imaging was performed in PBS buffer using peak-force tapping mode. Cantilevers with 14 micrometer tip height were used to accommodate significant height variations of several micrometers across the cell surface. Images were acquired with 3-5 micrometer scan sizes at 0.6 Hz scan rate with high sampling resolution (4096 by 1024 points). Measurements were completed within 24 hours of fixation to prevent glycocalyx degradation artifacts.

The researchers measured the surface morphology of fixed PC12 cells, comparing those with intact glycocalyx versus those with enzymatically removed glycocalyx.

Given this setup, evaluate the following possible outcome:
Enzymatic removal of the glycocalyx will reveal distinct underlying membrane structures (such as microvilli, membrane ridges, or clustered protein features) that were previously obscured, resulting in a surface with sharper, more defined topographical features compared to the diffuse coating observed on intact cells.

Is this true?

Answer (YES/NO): NO